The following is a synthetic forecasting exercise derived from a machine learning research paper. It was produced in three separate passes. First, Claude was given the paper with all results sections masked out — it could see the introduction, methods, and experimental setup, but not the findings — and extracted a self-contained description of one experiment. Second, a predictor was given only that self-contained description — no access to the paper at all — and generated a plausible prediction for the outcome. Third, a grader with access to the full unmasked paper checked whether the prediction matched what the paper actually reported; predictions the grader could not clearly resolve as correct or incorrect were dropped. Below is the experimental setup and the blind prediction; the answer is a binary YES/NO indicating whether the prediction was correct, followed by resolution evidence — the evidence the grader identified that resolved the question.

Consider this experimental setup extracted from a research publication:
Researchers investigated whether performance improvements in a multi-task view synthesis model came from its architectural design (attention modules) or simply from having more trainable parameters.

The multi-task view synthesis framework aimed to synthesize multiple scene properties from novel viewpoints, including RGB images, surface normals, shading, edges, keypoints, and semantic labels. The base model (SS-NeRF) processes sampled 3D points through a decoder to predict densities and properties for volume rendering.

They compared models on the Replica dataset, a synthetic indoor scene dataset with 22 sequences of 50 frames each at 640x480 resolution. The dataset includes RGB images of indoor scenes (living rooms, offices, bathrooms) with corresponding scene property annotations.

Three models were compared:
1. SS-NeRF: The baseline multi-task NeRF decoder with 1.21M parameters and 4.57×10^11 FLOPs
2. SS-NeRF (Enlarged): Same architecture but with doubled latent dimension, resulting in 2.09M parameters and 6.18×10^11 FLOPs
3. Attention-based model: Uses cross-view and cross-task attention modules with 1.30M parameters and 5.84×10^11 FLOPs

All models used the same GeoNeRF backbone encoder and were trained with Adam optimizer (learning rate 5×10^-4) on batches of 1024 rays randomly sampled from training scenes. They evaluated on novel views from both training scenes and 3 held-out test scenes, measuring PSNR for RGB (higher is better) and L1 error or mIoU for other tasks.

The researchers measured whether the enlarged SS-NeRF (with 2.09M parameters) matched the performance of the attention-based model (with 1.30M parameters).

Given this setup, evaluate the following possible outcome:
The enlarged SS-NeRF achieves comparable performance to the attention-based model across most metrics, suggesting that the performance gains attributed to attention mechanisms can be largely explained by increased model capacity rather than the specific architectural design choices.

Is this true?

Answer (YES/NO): NO